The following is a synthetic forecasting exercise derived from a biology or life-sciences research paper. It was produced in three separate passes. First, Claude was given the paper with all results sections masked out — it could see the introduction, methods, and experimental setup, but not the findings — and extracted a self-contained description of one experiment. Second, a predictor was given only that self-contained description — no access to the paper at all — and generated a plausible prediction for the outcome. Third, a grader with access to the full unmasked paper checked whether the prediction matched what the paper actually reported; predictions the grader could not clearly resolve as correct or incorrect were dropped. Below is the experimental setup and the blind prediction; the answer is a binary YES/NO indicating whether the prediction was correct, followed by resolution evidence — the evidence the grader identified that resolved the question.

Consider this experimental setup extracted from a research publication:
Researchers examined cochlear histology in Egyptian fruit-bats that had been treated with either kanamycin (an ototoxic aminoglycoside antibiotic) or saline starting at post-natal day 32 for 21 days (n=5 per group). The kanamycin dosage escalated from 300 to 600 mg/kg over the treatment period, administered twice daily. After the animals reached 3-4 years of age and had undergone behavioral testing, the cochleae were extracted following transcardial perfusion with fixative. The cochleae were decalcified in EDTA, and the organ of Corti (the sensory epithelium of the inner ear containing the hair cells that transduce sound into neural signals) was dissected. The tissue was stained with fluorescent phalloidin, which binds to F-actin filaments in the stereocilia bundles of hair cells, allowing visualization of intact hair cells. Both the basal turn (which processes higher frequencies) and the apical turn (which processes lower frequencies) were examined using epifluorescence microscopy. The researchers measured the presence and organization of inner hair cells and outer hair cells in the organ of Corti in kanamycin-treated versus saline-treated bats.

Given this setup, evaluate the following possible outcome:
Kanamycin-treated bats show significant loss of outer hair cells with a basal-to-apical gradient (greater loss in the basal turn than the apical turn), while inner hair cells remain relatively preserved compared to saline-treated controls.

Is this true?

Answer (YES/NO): NO